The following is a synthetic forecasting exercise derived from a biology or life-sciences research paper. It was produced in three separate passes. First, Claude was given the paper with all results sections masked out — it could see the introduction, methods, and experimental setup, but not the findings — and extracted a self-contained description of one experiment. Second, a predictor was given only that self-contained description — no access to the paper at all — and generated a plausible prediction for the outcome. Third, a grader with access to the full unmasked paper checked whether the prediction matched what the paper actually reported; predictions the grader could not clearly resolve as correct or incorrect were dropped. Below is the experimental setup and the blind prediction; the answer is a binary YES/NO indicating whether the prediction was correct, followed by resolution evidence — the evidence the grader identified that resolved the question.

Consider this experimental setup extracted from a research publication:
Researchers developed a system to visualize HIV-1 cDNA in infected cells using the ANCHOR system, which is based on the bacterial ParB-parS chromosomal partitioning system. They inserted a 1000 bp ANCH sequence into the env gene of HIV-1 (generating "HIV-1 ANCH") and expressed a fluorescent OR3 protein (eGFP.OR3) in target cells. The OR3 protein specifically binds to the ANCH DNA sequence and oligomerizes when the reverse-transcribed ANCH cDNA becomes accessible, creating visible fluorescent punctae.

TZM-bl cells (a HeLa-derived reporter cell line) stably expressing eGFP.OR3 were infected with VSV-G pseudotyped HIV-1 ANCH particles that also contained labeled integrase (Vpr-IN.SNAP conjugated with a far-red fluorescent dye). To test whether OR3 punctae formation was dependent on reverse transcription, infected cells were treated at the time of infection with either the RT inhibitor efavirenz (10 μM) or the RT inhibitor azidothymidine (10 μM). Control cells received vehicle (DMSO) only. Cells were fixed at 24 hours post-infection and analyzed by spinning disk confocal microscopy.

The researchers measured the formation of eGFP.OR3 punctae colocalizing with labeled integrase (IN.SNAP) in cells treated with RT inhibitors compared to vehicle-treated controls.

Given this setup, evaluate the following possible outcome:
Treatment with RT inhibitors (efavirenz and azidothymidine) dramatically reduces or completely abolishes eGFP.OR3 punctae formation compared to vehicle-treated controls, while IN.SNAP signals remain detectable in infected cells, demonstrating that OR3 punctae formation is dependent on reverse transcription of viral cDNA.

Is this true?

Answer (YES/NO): YES